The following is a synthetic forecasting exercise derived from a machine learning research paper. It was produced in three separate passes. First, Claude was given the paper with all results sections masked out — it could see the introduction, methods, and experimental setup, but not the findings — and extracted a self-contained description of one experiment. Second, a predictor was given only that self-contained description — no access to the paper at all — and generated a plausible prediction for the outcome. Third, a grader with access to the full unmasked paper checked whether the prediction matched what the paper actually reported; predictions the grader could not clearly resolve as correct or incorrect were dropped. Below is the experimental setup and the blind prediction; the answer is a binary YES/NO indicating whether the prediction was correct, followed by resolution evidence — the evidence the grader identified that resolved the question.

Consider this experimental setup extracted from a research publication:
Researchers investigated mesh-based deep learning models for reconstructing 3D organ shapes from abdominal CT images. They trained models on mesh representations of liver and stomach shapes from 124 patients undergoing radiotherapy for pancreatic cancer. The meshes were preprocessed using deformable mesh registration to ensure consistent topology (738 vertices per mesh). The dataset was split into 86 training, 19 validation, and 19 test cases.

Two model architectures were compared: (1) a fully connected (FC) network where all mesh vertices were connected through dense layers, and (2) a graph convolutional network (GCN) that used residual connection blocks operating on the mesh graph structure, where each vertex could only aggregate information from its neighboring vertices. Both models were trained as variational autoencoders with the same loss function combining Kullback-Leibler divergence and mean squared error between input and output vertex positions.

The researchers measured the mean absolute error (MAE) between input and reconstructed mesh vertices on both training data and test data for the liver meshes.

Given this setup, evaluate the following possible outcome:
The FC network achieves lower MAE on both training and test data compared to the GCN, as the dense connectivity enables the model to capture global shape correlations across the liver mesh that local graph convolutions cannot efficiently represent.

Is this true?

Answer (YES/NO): YES